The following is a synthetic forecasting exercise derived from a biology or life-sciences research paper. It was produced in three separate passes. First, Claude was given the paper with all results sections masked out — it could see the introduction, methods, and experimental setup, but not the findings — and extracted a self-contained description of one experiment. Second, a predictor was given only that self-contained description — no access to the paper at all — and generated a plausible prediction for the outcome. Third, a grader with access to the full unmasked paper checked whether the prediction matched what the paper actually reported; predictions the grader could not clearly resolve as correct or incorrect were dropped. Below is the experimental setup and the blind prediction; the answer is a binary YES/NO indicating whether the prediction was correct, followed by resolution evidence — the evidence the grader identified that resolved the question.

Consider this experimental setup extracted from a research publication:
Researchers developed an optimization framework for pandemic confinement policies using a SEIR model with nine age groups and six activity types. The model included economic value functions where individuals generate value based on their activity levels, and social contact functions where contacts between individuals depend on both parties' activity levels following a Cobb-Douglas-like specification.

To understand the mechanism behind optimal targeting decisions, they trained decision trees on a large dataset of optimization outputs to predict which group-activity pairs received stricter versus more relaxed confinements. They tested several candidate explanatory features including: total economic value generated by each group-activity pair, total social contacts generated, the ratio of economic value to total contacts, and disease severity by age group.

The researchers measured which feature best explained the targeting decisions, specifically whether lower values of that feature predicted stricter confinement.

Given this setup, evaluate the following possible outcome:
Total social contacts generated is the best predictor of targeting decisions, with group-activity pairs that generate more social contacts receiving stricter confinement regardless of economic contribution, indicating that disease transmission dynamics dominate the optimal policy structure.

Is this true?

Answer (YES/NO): NO